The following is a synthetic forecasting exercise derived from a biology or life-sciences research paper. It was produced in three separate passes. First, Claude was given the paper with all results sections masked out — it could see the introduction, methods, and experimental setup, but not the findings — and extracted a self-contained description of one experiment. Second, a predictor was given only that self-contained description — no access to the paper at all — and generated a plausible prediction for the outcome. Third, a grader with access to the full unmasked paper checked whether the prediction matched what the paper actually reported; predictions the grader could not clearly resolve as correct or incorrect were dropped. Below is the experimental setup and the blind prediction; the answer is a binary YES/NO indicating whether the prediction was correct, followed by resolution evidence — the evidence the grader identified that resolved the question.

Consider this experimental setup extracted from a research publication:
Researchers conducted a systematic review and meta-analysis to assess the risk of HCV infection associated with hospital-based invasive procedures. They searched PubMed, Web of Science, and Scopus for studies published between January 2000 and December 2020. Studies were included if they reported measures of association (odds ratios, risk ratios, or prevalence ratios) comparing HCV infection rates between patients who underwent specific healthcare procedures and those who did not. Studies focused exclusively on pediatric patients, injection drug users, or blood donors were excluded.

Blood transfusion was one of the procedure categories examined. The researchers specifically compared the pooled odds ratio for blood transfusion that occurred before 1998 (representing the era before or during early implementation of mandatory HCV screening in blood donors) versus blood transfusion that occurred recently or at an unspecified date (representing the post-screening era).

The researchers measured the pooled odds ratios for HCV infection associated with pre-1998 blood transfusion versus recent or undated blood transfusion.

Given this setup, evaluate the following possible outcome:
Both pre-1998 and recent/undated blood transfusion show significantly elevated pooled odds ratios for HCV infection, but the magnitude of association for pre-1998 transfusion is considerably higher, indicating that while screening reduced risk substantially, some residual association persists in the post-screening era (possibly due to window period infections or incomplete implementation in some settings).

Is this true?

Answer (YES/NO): YES